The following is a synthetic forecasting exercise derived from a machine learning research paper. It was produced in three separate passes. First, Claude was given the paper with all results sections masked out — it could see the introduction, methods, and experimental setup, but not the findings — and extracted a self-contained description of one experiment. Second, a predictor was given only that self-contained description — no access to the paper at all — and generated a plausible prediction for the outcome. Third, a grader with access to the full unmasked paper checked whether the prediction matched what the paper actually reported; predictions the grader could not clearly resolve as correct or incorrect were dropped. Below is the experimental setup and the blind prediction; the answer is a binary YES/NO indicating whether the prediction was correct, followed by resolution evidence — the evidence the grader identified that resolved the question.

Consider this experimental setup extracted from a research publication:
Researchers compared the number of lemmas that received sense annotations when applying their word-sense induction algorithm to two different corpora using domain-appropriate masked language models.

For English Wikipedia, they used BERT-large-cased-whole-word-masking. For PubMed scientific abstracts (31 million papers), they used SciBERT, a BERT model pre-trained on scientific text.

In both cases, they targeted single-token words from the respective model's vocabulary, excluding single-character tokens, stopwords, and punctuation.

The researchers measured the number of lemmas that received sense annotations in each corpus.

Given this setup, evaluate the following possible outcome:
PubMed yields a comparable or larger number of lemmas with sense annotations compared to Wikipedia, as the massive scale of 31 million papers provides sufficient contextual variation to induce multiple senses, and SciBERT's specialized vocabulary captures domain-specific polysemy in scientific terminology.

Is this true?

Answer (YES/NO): NO